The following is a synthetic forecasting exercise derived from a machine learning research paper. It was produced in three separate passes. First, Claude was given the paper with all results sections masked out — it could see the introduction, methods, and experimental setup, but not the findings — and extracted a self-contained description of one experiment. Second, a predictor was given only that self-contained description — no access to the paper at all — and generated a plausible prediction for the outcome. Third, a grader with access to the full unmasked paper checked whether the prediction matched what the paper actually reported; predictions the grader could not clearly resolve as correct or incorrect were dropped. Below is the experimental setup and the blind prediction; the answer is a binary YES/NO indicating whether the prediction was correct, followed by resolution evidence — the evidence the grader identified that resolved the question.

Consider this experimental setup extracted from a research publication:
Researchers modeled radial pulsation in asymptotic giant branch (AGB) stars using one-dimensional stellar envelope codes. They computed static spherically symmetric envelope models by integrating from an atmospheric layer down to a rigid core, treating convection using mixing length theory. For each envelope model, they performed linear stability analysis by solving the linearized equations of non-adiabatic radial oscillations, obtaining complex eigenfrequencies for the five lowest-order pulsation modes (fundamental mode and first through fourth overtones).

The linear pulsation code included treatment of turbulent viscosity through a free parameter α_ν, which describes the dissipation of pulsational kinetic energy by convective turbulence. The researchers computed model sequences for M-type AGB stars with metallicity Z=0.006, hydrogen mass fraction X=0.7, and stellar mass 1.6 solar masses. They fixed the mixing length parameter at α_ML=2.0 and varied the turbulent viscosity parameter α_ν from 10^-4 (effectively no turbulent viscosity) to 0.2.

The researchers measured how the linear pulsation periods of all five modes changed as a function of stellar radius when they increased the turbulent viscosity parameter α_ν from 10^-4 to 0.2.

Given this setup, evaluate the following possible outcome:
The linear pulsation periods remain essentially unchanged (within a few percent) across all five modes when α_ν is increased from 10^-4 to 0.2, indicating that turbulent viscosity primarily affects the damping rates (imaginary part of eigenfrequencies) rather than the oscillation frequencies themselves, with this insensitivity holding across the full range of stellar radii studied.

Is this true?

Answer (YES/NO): YES